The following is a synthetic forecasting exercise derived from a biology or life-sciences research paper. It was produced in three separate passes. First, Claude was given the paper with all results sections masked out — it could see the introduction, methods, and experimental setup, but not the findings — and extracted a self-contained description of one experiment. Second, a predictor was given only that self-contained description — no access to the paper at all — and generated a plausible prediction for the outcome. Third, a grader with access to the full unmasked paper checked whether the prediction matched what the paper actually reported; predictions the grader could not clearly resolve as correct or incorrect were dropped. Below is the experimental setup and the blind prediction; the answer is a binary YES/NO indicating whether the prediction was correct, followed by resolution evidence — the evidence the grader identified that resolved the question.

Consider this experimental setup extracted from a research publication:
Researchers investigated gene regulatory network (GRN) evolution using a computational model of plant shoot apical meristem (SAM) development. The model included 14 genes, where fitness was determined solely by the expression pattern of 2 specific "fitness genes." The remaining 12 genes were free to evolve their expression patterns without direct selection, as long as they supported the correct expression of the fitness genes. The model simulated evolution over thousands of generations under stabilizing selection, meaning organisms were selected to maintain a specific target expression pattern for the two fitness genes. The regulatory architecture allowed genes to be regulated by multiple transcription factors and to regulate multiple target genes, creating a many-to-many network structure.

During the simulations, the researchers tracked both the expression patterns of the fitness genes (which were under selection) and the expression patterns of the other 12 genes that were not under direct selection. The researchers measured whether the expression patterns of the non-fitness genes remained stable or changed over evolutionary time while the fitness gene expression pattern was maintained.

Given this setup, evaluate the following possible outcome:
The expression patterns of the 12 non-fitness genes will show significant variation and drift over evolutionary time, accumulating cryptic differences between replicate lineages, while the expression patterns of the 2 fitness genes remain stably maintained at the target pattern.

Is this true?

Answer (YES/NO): NO